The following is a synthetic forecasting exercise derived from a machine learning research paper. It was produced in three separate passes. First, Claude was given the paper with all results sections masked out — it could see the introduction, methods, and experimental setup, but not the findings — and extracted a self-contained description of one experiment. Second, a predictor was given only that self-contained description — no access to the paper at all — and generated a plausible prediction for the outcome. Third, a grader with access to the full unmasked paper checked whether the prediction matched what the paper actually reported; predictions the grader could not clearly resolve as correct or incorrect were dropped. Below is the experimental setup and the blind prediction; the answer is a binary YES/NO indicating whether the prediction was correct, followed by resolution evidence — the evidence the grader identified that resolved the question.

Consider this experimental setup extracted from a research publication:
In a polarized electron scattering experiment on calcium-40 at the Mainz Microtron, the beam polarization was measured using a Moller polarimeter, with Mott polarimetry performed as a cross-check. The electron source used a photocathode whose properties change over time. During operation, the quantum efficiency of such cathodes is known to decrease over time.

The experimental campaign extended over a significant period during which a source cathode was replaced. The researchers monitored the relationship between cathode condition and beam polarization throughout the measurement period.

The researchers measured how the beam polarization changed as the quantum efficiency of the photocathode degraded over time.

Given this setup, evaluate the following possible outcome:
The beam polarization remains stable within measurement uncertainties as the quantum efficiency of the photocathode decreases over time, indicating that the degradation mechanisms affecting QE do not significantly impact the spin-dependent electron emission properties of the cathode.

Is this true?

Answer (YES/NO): NO